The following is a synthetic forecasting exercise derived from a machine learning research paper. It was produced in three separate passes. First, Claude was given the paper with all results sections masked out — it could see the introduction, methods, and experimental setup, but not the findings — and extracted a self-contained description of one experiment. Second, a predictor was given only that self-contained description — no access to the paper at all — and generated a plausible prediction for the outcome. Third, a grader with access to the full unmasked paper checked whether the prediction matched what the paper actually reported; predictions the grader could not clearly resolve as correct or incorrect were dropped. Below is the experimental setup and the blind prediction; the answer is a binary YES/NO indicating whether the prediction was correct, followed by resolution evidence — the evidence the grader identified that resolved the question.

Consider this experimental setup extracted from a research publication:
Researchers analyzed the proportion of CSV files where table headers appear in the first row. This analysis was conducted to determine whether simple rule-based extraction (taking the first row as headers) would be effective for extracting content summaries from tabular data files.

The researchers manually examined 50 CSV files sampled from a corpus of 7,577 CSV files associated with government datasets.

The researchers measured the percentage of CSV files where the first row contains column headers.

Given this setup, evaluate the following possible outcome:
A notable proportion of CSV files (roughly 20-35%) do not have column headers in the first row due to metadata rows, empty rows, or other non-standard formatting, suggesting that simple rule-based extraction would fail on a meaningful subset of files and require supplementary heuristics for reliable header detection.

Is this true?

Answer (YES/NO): NO